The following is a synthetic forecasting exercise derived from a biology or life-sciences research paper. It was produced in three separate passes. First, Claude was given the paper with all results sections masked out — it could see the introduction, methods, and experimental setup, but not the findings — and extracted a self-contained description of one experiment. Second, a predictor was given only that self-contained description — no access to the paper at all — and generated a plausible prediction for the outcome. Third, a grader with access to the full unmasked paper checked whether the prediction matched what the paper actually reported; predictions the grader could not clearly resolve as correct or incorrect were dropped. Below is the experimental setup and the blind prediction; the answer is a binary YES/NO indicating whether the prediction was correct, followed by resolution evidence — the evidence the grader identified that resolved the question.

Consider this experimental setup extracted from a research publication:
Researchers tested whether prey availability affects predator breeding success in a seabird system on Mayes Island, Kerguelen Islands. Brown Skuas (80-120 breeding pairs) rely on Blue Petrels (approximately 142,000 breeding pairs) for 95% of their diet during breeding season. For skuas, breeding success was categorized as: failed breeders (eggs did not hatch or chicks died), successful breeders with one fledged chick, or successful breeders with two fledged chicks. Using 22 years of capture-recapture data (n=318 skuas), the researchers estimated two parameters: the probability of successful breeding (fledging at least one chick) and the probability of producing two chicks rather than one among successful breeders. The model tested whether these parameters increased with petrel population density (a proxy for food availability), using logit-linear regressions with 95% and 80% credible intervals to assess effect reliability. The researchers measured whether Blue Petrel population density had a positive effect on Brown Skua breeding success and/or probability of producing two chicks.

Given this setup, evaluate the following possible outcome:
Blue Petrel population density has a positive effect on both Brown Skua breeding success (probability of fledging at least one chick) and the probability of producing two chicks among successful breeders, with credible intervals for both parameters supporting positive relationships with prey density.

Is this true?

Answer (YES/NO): YES